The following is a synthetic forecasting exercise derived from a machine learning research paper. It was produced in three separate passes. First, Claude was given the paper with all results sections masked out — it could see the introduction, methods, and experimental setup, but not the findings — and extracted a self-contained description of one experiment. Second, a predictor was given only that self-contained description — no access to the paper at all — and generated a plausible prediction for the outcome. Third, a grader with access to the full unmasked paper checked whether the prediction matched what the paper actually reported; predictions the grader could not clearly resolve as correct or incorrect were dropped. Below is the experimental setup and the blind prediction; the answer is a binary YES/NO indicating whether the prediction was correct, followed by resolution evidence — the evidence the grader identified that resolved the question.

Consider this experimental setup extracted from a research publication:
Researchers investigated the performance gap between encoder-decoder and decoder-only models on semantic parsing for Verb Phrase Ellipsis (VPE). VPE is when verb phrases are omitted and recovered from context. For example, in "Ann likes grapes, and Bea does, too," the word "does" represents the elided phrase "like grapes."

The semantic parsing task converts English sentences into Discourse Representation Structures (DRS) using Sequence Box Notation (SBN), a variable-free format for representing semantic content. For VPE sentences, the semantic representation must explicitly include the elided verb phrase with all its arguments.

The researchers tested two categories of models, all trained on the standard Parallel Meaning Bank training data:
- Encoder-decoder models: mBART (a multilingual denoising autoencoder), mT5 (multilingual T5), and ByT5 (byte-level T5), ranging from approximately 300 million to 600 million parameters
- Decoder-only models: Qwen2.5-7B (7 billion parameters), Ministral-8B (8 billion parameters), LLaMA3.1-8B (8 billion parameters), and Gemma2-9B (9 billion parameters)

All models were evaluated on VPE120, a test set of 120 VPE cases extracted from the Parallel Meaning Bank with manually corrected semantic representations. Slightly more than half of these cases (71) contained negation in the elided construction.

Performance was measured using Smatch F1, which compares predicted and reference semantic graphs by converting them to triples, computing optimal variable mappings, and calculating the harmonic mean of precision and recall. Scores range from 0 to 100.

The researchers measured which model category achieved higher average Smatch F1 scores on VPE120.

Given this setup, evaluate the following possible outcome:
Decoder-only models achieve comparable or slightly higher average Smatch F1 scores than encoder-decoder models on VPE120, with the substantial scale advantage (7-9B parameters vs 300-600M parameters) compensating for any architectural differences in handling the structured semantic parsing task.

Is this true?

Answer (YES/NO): NO